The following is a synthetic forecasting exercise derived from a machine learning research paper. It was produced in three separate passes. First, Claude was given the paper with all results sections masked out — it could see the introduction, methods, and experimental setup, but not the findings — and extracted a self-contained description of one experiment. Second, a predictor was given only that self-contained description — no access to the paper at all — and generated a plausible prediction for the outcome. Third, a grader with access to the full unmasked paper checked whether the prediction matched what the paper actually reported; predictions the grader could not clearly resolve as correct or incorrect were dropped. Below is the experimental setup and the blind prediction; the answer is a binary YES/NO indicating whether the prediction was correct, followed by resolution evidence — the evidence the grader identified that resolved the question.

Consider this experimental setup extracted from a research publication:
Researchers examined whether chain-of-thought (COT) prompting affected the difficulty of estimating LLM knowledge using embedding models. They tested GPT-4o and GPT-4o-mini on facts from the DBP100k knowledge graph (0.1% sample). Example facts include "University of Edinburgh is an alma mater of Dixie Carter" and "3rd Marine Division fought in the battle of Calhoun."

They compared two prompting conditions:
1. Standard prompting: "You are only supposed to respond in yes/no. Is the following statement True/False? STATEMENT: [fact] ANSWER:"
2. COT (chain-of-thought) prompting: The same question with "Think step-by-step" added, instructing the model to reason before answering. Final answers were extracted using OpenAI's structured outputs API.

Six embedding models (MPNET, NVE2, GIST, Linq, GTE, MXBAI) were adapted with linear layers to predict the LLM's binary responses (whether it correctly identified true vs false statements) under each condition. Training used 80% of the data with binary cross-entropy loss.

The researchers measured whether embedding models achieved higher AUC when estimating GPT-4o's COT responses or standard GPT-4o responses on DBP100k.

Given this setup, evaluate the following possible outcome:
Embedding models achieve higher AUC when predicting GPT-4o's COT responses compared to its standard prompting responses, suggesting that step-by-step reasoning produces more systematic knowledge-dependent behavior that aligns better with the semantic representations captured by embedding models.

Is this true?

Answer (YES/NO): YES